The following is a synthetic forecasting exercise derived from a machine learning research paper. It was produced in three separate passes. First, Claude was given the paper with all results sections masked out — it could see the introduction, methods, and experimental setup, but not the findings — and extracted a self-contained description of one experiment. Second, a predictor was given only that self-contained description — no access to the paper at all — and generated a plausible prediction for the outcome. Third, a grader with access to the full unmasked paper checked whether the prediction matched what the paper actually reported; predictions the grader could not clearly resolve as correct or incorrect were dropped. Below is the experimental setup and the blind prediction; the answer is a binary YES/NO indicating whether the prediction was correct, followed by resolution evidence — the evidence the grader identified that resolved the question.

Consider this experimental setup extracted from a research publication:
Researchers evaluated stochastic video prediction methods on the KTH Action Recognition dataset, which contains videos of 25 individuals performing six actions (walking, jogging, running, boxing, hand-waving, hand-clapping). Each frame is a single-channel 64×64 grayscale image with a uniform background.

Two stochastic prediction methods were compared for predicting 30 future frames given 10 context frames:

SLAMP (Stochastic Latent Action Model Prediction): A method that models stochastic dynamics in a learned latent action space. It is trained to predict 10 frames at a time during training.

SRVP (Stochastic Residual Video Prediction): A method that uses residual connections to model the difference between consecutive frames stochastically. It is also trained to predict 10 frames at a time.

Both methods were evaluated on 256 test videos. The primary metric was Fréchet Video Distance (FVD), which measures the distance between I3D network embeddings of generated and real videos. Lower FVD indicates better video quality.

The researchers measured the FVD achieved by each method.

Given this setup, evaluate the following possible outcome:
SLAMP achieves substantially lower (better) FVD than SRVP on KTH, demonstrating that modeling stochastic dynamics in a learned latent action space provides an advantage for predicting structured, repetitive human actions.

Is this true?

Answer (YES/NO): NO